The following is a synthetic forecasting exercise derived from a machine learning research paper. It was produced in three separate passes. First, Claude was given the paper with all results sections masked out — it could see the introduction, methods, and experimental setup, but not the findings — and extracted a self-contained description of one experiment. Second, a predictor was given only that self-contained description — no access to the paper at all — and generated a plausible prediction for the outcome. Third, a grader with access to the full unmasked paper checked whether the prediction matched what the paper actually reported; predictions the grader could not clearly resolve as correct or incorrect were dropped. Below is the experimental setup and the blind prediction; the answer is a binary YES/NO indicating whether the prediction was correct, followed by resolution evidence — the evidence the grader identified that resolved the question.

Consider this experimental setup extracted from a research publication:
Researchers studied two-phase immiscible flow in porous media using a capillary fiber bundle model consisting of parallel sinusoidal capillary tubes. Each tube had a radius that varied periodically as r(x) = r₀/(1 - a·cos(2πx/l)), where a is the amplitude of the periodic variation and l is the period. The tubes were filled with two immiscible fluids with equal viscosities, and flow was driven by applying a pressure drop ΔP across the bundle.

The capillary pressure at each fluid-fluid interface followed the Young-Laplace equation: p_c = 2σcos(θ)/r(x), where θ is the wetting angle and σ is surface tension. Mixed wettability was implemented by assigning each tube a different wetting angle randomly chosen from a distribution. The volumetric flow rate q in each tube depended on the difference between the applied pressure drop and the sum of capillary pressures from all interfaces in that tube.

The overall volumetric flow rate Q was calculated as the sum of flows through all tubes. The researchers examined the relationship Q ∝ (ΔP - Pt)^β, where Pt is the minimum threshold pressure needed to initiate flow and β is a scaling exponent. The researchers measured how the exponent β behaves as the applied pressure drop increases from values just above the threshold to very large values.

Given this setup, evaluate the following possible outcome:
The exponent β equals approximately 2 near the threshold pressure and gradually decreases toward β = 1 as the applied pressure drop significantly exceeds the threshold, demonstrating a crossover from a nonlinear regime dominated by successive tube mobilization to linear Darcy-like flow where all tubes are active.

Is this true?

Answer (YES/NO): NO